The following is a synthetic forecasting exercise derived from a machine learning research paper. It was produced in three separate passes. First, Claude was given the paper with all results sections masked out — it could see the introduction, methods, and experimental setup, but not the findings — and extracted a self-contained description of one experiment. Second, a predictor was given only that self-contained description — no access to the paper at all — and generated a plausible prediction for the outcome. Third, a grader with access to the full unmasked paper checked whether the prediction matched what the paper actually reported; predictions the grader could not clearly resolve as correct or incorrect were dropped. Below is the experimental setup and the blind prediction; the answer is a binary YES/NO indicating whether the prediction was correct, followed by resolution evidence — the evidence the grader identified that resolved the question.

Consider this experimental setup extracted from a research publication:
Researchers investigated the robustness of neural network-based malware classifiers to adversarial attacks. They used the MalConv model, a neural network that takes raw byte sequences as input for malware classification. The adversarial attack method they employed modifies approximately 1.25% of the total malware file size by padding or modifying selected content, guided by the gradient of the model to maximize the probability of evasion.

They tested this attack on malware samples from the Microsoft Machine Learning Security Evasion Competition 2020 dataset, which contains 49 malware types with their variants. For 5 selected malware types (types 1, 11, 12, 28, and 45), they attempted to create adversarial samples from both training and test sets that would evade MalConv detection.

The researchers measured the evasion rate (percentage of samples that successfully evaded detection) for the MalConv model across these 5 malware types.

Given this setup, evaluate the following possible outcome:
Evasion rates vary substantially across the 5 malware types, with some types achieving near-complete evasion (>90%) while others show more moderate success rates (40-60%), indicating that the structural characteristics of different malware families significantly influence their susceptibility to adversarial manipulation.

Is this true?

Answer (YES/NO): NO